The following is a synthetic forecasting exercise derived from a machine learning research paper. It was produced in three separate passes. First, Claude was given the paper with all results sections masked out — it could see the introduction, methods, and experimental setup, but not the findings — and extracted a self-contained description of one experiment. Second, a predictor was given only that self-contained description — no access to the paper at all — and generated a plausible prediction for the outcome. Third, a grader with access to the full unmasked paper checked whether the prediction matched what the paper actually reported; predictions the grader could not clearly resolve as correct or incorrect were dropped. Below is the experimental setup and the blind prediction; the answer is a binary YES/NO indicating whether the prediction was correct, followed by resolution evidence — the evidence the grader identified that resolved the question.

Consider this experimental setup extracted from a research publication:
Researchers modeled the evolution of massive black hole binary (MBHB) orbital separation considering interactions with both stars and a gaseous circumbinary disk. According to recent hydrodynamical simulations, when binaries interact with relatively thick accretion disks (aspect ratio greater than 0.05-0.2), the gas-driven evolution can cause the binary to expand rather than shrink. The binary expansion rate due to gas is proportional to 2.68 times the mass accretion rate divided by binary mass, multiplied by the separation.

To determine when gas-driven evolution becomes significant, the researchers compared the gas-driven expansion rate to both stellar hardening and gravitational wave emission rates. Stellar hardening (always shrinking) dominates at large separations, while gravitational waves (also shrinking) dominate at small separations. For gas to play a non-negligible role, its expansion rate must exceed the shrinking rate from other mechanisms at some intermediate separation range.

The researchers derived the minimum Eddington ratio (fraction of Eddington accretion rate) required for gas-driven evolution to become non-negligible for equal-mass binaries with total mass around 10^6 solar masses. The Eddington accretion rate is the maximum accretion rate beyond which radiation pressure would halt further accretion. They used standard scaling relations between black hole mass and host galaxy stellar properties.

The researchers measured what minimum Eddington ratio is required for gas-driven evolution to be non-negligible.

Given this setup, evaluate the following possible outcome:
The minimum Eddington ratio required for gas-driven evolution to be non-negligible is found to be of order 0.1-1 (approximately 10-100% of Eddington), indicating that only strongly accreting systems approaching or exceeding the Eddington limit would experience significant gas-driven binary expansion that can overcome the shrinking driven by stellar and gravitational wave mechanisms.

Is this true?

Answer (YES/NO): YES